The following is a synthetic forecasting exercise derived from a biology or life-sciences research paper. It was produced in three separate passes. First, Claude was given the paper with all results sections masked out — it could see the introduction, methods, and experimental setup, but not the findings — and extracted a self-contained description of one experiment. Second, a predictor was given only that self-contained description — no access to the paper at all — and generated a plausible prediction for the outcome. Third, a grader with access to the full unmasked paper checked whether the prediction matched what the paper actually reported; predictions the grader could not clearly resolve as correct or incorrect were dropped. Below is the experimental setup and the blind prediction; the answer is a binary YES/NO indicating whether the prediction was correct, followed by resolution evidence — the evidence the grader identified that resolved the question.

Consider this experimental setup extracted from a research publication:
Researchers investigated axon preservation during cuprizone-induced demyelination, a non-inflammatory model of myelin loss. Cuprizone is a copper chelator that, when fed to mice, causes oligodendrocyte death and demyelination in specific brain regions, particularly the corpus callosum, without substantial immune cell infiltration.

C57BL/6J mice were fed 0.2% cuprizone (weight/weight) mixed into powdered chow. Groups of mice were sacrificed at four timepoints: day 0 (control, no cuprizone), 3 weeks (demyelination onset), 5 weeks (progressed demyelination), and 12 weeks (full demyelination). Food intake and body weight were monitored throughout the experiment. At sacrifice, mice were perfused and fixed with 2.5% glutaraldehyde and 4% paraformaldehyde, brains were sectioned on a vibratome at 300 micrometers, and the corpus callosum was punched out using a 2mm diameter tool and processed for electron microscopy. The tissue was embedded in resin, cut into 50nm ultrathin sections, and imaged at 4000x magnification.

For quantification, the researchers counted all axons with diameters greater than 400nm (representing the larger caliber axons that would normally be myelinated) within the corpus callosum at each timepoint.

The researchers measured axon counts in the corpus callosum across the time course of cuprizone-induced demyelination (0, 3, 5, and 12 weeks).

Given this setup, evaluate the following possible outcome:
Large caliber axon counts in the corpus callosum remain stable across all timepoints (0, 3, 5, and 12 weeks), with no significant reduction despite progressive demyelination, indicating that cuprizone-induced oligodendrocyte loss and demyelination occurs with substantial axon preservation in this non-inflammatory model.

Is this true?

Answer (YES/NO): YES